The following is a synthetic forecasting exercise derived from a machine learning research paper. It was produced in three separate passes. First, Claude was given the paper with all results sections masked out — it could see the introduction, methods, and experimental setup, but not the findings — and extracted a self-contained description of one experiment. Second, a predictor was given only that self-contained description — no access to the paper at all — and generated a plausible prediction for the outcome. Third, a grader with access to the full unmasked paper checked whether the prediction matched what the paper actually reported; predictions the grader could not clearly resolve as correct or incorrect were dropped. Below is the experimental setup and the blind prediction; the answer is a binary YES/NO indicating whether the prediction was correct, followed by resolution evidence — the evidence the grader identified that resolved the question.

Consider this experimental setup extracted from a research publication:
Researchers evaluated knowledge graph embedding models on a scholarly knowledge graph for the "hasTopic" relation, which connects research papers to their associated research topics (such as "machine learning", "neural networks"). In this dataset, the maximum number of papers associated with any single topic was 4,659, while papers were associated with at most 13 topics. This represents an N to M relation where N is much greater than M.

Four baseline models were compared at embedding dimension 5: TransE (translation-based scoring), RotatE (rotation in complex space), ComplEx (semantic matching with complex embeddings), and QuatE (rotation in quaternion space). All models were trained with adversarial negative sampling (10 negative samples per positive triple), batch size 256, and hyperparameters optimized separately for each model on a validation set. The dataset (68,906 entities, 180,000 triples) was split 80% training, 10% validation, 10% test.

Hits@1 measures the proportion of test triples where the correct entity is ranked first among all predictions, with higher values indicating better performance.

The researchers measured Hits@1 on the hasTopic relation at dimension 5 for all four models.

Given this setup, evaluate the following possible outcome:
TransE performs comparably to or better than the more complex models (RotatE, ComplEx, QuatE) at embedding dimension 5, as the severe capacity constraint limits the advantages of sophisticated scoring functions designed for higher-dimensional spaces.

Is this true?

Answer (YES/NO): NO